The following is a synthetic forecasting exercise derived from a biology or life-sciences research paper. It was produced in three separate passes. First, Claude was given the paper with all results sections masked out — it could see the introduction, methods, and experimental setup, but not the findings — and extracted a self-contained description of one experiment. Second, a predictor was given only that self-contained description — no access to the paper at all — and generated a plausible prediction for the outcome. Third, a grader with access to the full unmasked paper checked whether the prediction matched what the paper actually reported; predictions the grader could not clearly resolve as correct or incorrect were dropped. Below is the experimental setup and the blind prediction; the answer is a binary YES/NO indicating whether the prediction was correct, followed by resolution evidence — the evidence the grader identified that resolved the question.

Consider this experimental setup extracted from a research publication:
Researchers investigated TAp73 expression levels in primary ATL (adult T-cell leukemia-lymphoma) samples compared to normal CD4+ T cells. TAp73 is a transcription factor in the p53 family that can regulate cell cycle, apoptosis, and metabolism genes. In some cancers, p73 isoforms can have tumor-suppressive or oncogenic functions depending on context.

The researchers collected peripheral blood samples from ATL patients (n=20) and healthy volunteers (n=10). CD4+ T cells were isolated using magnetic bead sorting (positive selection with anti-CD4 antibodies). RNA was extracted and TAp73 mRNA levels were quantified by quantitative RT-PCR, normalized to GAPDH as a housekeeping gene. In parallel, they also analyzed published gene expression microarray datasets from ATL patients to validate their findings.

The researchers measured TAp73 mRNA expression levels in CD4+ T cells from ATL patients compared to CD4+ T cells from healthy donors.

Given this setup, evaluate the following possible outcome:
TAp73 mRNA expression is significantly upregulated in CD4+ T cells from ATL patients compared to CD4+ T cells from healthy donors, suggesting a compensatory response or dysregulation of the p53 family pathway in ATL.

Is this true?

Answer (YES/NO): YES